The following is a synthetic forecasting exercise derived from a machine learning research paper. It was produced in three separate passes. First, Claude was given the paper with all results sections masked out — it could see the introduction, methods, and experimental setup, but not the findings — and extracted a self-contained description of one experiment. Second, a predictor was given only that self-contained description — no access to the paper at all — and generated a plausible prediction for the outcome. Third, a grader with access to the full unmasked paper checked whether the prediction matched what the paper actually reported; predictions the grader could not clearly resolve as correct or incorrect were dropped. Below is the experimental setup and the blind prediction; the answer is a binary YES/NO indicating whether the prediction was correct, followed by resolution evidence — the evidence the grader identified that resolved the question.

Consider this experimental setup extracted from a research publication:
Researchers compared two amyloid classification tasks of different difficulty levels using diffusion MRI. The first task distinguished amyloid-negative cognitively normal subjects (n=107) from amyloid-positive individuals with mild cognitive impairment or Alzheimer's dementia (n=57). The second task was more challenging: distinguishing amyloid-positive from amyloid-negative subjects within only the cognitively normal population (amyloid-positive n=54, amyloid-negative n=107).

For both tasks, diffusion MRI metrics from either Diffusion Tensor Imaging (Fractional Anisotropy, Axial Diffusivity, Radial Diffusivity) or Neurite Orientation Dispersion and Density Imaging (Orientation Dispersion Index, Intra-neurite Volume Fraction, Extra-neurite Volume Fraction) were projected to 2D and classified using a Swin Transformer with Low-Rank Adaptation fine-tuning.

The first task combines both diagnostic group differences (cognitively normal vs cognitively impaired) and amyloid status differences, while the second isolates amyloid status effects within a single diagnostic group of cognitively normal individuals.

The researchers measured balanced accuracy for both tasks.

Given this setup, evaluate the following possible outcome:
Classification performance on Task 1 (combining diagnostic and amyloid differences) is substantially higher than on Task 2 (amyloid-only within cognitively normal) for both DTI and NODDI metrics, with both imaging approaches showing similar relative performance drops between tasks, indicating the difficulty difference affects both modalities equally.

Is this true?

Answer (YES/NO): YES